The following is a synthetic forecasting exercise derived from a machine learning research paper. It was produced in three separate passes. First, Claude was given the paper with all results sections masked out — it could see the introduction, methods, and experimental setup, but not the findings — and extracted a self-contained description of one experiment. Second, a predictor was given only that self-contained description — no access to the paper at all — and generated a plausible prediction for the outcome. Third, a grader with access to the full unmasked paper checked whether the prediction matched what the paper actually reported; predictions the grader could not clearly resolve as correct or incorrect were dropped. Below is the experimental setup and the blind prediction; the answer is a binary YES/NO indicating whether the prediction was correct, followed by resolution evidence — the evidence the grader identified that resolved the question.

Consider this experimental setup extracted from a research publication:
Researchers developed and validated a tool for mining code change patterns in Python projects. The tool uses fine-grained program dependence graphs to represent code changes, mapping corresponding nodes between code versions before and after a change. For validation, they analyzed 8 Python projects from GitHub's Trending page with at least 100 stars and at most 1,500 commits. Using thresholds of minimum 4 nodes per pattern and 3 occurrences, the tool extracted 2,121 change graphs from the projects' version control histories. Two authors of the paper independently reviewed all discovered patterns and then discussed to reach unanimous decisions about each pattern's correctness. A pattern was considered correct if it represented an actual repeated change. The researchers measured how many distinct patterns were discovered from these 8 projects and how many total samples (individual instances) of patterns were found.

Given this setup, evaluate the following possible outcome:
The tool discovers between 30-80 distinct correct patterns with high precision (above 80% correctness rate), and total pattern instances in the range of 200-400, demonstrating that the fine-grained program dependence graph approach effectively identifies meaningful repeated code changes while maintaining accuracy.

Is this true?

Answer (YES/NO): YES